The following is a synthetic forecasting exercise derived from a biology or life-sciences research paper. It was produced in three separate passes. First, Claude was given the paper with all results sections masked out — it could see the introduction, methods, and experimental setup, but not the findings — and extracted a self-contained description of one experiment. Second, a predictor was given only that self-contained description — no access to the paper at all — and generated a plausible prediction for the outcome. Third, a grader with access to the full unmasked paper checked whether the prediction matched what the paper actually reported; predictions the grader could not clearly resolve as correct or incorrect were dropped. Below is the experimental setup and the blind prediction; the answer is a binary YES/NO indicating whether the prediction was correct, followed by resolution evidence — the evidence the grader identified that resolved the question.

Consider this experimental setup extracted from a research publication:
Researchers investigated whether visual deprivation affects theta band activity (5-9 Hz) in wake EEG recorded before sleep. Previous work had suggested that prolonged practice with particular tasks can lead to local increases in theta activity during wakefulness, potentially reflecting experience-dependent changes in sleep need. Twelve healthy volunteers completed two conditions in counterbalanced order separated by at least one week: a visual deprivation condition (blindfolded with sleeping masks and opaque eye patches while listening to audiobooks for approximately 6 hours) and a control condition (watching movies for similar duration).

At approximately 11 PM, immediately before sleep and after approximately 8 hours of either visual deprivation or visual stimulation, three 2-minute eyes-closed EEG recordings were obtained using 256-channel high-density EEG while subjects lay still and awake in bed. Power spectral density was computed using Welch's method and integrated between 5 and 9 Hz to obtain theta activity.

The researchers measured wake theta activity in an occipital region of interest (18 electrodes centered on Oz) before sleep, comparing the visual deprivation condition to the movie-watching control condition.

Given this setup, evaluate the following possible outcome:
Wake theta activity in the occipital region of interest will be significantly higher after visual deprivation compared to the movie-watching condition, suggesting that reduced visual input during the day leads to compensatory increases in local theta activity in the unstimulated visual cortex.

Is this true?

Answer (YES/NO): NO